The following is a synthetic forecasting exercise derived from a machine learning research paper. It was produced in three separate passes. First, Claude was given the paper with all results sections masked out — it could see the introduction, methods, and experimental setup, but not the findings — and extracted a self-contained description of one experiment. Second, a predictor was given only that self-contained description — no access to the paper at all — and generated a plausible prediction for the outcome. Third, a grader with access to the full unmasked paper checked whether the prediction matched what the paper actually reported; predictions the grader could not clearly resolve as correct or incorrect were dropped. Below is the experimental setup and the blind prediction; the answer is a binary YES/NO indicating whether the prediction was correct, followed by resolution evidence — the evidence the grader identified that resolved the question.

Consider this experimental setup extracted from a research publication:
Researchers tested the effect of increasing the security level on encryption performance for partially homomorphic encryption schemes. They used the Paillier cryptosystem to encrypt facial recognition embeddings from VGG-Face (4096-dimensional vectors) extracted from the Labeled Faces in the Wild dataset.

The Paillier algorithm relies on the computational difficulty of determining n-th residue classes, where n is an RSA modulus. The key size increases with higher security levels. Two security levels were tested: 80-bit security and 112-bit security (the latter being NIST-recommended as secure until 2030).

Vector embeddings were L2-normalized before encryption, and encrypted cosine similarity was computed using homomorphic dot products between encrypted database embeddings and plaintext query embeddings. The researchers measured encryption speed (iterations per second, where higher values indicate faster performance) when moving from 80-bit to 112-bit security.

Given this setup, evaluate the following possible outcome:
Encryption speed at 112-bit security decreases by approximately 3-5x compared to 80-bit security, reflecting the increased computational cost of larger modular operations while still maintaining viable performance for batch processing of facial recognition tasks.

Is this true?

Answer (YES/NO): YES